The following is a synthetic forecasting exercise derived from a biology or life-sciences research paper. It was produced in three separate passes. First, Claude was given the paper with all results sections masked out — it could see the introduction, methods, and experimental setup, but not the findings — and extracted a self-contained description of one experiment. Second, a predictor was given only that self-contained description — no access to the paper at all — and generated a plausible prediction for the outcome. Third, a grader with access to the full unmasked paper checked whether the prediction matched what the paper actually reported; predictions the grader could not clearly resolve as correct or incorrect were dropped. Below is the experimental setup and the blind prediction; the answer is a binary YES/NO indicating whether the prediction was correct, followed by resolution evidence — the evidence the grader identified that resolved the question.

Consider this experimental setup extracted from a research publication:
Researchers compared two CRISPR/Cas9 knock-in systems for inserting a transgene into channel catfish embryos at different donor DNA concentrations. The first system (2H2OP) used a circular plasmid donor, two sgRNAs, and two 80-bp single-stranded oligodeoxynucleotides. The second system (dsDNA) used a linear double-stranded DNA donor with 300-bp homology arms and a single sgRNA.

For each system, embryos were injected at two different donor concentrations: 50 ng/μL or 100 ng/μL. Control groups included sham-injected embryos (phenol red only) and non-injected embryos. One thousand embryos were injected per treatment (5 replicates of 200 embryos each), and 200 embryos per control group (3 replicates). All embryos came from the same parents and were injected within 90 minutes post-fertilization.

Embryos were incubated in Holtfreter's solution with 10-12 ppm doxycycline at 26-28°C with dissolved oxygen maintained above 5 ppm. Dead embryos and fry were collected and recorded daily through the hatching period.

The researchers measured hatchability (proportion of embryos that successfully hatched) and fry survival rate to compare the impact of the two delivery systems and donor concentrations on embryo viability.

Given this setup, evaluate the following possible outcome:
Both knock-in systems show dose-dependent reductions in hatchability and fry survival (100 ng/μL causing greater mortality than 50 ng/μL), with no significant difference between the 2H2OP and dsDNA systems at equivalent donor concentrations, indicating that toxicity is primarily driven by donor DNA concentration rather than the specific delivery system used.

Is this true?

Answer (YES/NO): NO